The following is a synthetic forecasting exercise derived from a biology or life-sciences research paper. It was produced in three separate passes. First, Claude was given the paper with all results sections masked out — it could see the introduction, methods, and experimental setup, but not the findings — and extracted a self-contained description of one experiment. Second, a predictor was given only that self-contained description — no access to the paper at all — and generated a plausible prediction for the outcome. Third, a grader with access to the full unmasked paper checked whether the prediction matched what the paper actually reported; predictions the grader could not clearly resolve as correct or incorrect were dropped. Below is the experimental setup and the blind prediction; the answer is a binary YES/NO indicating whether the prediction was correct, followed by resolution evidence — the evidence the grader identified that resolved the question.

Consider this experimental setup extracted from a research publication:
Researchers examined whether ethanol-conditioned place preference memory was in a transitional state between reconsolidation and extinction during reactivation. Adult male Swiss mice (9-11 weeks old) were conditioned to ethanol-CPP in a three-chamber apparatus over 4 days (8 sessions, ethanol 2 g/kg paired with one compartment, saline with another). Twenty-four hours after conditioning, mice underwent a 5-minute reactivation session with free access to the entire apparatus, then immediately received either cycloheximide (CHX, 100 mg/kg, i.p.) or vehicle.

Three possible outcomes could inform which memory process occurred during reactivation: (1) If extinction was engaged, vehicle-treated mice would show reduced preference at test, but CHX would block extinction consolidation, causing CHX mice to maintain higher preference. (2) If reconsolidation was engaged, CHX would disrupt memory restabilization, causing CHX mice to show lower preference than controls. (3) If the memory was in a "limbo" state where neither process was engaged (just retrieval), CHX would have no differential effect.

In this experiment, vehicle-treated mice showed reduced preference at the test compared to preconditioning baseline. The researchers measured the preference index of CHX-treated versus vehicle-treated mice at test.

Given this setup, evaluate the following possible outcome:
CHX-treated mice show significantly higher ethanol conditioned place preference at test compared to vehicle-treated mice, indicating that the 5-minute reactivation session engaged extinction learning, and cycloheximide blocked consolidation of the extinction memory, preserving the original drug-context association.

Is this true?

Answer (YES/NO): NO